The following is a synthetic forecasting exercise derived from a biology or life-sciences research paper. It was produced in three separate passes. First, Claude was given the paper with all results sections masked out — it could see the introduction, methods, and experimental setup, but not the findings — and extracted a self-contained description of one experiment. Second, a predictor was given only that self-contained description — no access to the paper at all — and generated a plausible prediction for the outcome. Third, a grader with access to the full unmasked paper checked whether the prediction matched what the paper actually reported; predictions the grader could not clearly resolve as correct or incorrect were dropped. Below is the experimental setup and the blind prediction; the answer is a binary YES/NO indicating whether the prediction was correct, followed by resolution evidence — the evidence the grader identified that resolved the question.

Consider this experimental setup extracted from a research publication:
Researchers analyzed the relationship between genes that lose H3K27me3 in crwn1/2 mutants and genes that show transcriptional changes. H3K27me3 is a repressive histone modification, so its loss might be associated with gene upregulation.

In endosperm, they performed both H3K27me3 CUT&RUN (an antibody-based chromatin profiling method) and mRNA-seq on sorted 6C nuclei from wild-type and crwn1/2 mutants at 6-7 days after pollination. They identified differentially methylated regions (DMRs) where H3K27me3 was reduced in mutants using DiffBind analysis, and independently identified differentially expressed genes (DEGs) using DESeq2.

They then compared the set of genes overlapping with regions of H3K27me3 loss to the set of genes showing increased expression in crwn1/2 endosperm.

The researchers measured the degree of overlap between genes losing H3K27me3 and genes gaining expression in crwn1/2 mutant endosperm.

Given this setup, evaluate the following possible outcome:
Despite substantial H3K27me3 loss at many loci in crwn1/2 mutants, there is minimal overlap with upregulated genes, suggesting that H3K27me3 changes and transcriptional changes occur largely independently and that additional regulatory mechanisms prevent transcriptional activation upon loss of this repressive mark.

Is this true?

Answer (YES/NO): YES